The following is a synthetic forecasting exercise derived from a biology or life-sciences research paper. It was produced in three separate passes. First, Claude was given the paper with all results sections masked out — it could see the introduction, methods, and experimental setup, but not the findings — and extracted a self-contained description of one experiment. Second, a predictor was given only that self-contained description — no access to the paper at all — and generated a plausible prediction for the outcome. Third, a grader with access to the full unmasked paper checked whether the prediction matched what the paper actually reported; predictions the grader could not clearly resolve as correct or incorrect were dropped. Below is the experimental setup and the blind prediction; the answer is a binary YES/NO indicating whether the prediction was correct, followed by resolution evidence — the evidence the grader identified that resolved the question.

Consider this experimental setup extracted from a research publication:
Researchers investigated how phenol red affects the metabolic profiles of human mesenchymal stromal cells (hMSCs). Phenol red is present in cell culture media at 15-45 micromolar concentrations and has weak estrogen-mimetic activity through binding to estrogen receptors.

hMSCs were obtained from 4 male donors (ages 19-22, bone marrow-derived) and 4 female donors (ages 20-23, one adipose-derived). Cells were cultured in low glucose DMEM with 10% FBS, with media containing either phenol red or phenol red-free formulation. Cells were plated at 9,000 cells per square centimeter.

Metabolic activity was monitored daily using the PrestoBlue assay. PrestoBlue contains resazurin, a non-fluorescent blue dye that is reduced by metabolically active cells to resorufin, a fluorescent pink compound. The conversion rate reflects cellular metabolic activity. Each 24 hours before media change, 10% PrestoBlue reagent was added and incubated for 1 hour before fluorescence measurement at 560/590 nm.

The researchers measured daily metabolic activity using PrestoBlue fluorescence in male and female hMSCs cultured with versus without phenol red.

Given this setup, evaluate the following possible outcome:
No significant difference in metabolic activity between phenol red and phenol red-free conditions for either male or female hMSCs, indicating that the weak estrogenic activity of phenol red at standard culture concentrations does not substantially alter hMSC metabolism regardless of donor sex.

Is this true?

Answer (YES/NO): YES